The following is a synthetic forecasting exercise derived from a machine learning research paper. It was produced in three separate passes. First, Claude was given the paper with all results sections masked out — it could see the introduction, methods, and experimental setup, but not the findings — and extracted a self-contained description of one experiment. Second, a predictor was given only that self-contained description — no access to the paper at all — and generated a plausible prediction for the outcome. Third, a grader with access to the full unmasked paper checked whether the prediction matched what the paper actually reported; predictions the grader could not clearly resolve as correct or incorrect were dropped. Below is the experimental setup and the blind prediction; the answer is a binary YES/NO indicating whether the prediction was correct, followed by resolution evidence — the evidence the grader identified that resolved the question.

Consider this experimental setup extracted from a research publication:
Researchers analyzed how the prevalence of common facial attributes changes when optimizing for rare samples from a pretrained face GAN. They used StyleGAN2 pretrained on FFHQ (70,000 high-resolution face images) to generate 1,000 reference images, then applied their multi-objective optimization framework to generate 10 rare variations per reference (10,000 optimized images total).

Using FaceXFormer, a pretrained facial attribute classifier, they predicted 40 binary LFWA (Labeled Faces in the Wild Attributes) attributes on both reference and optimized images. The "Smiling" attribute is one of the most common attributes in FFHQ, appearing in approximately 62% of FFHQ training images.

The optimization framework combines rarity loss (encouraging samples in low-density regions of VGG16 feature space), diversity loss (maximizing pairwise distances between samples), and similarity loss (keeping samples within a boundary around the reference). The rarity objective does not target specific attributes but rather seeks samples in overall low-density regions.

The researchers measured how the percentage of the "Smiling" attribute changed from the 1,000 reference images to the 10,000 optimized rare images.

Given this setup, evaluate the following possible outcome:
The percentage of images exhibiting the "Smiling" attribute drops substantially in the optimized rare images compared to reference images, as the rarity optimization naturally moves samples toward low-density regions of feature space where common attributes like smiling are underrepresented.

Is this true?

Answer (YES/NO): NO